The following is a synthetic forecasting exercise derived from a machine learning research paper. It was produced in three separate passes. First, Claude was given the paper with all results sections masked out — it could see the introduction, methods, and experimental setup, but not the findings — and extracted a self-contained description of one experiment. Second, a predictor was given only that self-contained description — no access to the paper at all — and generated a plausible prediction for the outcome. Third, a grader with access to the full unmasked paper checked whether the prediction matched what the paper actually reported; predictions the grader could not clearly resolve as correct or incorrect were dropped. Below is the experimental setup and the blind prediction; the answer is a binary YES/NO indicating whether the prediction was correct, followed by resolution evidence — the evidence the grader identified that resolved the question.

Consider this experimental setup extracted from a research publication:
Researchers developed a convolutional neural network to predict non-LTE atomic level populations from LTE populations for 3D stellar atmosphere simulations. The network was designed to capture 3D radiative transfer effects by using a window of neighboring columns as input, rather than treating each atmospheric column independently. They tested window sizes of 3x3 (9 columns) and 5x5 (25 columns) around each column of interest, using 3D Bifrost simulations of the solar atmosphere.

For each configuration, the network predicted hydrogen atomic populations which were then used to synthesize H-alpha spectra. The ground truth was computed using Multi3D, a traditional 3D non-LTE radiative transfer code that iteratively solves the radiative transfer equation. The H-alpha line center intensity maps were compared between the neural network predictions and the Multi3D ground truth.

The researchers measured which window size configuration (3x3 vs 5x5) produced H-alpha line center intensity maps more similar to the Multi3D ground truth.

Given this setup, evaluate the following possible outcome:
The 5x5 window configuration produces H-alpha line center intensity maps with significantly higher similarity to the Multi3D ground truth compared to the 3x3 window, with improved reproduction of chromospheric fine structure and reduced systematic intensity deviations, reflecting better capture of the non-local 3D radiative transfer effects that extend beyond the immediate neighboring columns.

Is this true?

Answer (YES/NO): NO